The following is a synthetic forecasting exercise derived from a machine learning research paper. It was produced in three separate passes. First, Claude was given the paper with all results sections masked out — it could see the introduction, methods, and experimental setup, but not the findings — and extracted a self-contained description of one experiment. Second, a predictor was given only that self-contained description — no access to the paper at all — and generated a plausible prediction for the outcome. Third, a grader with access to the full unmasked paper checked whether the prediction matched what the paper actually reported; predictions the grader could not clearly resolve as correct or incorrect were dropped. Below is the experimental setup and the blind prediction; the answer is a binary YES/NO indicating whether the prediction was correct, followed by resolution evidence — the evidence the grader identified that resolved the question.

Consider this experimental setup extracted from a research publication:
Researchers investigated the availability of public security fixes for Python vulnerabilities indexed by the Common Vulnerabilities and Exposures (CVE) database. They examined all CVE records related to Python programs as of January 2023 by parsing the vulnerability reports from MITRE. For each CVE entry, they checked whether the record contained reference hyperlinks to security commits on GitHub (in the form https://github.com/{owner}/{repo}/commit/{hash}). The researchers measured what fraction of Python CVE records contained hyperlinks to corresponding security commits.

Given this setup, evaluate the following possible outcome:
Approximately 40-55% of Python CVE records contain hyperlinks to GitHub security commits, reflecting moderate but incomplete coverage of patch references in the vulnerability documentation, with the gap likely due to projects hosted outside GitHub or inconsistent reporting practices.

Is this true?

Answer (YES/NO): YES